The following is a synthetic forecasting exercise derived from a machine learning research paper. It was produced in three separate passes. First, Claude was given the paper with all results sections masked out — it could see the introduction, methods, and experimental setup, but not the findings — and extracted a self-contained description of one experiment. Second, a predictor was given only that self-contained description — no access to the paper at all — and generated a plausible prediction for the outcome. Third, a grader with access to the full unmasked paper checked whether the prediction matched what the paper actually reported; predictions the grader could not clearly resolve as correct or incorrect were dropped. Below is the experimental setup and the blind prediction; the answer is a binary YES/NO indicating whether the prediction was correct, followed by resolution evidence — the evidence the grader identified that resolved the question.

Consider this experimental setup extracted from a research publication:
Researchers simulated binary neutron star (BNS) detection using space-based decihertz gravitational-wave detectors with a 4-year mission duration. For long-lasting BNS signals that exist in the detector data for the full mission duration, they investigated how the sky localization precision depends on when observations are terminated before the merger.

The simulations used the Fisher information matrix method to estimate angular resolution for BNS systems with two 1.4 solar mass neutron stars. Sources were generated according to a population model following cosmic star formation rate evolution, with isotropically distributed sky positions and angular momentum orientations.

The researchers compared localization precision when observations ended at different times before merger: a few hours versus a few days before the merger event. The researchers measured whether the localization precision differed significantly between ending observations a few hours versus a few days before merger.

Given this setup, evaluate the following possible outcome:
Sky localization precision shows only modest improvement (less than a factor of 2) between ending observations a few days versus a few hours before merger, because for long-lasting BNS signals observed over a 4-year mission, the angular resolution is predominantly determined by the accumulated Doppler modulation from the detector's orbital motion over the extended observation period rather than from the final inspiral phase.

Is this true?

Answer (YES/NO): NO